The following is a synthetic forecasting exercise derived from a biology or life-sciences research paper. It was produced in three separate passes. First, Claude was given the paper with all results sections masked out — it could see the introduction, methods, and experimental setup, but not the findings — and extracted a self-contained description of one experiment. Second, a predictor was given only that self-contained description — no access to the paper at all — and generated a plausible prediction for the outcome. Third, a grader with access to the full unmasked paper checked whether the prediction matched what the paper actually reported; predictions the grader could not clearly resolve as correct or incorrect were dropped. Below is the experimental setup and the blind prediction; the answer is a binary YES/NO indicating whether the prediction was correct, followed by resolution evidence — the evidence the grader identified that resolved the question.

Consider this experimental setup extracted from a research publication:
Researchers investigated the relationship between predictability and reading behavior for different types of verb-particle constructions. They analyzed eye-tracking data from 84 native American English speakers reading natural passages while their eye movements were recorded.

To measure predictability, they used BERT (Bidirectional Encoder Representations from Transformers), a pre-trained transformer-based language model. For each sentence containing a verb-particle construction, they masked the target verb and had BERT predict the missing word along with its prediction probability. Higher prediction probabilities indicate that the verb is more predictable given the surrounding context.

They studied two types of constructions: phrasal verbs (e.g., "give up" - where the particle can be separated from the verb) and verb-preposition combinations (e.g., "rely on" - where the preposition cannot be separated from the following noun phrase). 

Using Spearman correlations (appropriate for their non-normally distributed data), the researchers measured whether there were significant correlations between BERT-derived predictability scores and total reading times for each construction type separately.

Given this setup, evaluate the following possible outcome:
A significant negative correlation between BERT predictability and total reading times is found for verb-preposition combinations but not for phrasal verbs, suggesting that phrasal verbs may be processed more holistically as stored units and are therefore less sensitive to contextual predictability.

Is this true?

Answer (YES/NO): NO